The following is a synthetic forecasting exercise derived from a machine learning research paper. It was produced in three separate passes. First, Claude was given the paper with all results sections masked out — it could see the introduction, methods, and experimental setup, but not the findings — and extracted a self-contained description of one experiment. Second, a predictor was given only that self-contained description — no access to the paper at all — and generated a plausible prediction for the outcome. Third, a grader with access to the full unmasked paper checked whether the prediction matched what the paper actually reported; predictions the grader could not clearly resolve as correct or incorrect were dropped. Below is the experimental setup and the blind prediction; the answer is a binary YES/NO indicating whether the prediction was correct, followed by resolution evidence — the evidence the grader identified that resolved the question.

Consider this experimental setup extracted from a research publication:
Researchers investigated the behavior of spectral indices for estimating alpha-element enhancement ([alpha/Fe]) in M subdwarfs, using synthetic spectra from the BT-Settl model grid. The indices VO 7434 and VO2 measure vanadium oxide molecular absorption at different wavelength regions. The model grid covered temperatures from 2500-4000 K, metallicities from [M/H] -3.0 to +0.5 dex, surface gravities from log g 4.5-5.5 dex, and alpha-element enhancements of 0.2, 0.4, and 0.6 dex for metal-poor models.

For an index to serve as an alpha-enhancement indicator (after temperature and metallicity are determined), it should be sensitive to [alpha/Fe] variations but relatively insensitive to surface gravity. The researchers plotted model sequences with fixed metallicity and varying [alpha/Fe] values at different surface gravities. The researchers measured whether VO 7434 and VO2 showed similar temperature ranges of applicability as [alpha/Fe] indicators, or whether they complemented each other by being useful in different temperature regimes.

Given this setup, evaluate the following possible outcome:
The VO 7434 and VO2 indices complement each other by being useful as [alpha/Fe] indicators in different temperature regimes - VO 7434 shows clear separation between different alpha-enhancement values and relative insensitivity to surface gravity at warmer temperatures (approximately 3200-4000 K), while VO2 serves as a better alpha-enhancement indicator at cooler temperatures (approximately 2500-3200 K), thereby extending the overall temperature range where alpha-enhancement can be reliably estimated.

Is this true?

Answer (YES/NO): NO